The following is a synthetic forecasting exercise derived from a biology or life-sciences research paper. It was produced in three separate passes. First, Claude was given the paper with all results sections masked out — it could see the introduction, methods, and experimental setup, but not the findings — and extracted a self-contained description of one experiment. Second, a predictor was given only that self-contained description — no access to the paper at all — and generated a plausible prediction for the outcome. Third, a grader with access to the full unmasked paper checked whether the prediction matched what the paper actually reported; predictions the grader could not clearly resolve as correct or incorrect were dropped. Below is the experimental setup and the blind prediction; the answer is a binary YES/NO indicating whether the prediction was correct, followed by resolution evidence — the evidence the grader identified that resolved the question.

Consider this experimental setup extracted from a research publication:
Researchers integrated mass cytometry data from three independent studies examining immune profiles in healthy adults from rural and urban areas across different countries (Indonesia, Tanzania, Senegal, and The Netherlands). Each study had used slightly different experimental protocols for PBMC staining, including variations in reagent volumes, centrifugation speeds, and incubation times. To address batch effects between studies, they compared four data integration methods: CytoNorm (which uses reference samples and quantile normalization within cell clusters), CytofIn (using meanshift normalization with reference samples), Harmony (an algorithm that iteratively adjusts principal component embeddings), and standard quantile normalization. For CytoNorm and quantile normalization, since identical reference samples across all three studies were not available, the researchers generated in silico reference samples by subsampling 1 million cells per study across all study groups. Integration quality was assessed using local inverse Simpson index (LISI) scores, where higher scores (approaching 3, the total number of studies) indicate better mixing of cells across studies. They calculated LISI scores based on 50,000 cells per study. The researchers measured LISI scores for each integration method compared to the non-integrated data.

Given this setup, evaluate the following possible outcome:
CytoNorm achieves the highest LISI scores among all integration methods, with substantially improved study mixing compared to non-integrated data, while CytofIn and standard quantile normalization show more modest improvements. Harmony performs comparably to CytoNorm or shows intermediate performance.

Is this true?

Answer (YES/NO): YES